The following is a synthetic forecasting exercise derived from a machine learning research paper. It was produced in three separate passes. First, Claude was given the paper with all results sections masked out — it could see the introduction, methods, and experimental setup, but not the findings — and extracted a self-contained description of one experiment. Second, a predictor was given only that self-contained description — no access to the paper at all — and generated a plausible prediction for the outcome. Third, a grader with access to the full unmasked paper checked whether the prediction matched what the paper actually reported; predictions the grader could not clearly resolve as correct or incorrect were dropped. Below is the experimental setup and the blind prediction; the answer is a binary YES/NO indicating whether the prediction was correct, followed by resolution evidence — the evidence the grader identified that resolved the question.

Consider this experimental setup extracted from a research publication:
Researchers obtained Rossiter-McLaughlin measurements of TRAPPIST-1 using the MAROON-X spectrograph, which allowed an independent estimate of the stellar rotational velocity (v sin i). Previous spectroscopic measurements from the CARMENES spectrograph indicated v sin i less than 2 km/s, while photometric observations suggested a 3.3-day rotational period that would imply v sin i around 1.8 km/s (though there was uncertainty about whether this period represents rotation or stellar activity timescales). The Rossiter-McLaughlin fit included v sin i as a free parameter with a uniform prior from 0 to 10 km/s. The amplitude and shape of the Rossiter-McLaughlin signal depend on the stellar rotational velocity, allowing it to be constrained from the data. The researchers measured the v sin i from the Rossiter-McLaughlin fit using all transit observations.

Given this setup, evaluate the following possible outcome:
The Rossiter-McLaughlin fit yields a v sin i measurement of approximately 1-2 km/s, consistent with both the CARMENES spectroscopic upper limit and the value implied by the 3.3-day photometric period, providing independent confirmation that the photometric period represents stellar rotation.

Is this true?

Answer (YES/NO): NO